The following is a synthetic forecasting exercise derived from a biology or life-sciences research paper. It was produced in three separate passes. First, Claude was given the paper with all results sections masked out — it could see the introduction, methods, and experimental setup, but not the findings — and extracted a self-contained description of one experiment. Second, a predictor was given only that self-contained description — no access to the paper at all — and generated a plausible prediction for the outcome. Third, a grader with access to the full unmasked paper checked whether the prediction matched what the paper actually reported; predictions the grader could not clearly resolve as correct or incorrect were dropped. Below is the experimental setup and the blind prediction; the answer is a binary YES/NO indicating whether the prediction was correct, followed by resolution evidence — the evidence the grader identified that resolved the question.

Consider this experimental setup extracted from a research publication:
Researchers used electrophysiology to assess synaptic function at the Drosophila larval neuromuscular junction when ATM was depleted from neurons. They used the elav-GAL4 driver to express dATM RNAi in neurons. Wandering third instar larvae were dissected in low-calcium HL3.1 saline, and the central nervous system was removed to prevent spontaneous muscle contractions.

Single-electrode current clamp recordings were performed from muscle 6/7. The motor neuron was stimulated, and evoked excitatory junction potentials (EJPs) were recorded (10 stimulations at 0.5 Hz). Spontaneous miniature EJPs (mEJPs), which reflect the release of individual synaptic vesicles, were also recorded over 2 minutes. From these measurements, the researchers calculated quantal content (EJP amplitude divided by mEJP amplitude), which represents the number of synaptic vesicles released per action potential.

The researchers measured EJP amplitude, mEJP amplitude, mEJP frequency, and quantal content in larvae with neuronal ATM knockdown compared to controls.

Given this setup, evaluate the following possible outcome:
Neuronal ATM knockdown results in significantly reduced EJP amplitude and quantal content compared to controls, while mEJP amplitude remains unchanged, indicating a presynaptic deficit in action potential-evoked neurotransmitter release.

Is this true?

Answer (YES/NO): NO